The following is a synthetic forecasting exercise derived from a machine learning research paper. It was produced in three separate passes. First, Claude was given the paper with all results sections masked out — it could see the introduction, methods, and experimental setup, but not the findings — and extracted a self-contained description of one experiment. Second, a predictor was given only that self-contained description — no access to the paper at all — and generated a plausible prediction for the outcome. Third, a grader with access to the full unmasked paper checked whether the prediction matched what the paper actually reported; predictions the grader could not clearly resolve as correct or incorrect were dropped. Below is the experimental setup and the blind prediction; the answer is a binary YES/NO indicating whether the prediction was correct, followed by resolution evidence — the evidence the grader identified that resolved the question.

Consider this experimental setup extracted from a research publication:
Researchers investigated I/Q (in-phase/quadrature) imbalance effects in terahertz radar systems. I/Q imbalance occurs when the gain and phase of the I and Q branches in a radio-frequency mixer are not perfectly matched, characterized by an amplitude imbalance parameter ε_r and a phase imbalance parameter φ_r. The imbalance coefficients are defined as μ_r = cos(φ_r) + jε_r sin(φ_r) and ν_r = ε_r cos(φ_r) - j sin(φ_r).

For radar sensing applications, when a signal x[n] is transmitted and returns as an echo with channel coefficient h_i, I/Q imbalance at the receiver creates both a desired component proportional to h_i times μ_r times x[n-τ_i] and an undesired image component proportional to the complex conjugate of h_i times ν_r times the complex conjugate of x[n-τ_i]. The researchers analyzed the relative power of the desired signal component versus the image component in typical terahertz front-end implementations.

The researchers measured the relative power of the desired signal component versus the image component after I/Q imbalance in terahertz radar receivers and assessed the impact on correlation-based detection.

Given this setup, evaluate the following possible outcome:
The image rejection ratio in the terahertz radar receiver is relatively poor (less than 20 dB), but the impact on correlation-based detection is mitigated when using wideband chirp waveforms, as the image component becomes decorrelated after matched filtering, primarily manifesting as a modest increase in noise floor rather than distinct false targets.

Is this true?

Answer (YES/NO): NO